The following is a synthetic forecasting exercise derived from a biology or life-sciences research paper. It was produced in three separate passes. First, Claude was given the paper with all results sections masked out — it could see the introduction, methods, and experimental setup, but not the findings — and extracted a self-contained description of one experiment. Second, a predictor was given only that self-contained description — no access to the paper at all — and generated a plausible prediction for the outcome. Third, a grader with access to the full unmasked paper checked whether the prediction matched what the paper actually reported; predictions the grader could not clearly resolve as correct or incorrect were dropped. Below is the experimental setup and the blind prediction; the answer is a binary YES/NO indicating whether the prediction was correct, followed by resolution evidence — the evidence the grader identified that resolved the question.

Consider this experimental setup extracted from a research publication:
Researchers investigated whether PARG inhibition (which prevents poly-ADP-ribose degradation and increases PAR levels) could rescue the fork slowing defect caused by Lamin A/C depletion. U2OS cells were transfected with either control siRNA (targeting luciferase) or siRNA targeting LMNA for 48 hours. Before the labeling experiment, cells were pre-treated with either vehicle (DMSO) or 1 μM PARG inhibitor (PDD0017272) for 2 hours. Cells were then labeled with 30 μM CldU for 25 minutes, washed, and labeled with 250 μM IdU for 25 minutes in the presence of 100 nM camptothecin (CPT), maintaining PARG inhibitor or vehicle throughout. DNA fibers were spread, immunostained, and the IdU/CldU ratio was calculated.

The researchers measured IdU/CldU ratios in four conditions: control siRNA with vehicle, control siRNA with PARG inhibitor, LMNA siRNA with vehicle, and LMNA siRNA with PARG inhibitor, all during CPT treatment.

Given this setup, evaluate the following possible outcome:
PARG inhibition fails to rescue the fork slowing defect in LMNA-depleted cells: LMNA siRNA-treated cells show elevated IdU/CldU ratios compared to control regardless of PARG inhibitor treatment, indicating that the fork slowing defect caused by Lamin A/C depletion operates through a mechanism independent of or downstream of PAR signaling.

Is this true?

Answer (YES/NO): NO